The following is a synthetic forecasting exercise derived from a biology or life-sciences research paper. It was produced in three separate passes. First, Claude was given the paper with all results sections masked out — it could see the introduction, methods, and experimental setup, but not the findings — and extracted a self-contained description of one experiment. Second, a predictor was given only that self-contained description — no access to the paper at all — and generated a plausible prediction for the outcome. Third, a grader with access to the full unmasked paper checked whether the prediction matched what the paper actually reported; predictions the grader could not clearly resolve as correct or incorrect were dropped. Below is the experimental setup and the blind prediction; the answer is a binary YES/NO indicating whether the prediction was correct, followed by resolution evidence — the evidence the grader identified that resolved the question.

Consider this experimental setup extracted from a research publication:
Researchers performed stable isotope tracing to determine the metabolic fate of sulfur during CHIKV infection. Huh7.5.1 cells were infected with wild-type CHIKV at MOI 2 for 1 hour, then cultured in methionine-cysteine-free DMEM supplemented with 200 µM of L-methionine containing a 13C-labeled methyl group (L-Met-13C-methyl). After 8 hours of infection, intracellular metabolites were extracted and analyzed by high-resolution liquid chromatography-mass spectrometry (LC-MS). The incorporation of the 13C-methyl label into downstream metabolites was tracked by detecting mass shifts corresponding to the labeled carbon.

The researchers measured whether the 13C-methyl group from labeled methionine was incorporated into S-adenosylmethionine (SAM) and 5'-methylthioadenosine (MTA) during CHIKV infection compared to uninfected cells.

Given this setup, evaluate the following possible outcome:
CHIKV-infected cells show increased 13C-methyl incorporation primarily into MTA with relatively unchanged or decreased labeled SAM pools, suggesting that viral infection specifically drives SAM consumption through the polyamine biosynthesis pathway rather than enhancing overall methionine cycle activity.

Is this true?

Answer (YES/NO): NO